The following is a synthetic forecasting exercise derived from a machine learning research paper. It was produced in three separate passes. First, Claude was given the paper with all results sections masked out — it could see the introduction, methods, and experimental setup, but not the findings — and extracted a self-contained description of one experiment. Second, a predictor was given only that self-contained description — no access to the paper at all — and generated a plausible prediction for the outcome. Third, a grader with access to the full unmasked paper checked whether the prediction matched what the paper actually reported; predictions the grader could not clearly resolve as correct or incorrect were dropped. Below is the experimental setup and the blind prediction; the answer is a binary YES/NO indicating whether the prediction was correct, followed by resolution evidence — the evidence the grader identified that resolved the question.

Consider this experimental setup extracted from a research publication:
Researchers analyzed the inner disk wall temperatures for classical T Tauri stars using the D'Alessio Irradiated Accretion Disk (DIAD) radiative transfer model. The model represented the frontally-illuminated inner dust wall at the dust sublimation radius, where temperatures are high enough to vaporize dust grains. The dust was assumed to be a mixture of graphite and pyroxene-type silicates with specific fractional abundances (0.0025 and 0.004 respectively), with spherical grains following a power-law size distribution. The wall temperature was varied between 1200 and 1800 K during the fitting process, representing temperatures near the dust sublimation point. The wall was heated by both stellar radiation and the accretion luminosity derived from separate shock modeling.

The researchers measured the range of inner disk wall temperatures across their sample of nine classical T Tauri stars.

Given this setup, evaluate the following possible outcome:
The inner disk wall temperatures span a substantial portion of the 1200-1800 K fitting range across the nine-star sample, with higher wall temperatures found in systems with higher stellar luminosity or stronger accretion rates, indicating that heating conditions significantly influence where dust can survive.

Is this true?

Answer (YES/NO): NO